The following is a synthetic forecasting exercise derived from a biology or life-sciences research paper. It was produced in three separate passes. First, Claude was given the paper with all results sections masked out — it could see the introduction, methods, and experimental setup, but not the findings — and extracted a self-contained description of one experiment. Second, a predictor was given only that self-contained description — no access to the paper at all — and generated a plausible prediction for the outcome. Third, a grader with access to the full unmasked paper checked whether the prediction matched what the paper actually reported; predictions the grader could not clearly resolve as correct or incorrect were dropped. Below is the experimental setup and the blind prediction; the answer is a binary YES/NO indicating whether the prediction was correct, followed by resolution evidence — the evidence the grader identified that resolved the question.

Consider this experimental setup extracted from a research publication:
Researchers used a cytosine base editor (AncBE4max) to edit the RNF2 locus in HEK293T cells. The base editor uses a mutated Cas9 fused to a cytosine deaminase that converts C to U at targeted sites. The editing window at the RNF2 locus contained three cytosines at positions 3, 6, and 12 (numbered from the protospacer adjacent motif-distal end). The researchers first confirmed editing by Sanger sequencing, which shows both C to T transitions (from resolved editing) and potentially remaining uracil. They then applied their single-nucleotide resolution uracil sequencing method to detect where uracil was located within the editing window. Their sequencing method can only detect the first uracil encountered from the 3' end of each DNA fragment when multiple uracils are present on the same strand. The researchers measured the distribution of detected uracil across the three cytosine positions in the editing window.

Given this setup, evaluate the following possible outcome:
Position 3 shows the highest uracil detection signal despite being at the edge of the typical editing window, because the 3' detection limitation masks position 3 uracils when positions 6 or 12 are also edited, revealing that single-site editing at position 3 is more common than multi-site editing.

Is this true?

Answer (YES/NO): NO